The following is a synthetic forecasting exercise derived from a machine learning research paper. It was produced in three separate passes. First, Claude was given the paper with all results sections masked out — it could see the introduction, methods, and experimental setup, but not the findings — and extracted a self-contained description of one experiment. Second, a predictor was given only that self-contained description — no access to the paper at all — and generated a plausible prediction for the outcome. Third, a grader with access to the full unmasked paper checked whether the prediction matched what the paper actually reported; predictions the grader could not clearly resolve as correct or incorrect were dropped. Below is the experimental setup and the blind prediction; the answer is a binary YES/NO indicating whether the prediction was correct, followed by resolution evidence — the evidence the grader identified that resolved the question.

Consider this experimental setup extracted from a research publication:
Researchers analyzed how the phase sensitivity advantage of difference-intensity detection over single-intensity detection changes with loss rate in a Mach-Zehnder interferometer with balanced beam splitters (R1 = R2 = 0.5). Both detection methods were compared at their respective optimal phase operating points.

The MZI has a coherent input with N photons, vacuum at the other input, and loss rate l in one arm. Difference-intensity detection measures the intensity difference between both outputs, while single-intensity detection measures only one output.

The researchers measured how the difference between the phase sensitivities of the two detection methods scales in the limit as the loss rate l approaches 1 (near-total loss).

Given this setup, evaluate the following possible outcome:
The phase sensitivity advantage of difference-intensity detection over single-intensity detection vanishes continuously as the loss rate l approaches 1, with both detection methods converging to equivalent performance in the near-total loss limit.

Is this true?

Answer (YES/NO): NO